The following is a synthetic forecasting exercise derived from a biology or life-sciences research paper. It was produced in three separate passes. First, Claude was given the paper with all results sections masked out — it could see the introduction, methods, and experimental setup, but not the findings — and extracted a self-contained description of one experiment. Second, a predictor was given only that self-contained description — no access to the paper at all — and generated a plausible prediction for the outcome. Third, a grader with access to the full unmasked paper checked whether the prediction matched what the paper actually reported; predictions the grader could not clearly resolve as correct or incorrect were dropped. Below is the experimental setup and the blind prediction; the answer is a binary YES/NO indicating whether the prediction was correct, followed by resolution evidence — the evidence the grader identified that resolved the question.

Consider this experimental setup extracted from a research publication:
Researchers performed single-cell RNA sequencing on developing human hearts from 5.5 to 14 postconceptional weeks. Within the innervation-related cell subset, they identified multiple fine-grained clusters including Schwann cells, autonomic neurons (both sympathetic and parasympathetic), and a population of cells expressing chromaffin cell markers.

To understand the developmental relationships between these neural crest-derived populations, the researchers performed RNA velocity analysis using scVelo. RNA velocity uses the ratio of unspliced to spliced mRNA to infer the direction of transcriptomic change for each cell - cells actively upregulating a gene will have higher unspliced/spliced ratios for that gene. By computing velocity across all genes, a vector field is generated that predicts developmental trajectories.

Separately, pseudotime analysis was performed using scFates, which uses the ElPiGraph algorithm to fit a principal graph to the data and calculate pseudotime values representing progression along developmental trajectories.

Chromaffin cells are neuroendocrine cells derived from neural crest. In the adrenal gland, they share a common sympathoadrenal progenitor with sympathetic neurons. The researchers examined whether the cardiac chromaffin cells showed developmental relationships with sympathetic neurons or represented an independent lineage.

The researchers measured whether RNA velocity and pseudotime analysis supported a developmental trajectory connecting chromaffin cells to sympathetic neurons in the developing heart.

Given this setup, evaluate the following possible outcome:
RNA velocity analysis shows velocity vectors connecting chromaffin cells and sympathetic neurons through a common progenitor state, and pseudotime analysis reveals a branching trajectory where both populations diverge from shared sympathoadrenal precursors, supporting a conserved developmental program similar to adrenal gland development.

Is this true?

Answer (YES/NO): NO